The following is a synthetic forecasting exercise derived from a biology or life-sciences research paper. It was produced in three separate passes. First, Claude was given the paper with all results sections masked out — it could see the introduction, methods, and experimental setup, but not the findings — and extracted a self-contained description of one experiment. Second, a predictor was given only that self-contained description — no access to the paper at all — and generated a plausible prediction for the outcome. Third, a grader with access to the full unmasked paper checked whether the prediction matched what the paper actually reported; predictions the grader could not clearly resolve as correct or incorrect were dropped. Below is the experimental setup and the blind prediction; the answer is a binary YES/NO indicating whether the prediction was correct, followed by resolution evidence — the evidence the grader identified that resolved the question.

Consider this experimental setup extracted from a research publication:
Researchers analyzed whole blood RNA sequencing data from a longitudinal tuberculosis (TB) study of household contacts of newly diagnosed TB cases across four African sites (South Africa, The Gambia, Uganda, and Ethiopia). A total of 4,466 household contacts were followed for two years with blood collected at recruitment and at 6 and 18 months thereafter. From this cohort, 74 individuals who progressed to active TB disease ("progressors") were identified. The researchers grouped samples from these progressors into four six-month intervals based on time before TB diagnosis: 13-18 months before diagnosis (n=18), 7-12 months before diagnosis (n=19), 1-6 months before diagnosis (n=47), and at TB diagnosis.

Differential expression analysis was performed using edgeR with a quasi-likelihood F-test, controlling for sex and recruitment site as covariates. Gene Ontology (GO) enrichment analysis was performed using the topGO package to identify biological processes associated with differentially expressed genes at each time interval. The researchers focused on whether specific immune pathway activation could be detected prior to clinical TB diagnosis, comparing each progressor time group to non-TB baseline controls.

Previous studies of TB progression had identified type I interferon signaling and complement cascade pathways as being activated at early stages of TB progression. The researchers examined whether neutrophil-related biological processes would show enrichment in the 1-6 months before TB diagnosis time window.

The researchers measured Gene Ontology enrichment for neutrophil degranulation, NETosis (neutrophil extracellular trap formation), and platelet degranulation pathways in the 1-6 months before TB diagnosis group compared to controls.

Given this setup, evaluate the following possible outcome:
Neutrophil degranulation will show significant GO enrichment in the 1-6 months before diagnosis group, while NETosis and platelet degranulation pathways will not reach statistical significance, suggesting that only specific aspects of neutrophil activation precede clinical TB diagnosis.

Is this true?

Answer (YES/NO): NO